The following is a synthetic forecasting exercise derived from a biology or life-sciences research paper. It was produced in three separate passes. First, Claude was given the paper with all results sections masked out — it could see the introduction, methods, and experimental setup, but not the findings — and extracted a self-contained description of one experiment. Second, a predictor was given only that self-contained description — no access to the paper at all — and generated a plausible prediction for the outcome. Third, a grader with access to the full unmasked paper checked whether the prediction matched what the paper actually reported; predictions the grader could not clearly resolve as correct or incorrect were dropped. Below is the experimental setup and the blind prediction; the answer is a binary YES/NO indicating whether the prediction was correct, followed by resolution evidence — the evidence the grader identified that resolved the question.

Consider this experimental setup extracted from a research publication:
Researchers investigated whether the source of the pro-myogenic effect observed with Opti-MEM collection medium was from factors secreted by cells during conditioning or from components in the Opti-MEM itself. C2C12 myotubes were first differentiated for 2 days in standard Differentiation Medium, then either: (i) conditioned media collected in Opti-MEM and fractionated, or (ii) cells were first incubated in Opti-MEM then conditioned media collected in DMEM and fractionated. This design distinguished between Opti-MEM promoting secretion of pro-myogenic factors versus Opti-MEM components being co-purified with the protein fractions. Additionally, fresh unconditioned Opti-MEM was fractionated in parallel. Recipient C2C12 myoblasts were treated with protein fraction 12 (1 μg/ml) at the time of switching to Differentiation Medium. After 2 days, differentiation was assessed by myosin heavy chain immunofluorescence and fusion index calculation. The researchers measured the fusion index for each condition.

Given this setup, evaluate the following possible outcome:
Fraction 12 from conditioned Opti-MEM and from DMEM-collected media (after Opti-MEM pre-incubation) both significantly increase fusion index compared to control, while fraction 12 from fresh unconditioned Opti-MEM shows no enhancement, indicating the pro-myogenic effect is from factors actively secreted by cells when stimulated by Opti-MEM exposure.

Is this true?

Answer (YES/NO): NO